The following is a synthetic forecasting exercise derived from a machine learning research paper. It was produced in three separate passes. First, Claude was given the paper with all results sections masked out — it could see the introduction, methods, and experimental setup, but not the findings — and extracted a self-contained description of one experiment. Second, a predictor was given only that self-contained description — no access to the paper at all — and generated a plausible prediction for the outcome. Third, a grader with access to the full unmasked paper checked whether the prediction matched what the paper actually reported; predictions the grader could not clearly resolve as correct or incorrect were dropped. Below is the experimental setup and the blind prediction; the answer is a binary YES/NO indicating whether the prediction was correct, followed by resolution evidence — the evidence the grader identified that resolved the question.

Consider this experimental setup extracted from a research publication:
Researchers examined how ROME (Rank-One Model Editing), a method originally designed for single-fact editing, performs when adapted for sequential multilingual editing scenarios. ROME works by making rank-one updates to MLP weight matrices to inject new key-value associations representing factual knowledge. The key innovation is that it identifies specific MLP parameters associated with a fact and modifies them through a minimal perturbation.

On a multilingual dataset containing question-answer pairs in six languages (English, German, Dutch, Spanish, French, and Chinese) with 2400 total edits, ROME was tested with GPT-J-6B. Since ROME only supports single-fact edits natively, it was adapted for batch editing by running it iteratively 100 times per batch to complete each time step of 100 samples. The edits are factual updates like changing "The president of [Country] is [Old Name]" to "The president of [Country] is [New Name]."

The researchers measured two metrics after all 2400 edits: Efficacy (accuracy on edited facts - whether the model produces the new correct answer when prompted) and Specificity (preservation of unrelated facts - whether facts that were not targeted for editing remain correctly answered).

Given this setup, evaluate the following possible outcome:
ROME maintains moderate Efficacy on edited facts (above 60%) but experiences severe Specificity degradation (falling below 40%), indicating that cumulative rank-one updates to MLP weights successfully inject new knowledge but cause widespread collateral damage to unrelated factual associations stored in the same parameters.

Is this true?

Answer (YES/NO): NO